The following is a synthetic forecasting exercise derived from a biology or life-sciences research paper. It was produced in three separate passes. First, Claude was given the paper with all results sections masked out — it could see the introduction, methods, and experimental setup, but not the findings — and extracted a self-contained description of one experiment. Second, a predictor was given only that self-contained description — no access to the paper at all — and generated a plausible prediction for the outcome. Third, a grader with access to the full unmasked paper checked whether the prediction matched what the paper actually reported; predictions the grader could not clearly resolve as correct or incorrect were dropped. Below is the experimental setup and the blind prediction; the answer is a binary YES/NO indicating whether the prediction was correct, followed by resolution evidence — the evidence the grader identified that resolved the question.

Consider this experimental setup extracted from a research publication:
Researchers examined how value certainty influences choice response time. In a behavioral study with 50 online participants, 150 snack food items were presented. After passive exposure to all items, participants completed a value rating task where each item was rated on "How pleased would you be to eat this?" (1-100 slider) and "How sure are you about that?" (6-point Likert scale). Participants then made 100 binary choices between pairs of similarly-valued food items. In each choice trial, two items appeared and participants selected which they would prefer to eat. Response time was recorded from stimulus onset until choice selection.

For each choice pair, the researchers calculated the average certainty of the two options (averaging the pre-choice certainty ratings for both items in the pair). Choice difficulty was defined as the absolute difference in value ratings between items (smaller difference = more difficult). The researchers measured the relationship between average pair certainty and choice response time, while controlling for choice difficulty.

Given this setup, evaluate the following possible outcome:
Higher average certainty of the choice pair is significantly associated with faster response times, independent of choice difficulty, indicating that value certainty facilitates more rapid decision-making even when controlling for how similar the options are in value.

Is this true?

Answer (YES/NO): NO